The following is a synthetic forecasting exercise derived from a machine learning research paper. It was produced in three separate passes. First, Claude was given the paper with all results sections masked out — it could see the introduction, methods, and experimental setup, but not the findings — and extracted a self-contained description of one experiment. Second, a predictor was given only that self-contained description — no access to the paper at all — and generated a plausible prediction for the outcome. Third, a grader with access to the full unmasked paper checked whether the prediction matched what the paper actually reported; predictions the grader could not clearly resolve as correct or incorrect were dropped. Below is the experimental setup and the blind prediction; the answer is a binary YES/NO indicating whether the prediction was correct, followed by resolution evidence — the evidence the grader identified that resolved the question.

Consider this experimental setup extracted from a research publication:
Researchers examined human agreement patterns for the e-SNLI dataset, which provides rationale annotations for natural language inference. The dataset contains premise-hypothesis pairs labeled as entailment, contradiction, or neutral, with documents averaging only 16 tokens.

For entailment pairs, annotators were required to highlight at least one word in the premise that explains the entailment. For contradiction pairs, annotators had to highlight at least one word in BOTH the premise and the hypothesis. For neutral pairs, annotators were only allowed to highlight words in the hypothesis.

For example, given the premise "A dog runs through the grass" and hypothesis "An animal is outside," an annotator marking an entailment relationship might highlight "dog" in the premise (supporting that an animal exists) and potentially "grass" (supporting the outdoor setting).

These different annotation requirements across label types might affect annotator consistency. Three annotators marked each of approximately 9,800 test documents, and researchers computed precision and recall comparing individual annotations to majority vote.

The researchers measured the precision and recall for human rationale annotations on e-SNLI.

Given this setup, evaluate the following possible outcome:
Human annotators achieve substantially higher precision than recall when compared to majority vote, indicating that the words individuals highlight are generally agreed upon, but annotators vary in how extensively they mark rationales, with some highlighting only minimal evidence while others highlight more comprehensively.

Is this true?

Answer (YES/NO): NO